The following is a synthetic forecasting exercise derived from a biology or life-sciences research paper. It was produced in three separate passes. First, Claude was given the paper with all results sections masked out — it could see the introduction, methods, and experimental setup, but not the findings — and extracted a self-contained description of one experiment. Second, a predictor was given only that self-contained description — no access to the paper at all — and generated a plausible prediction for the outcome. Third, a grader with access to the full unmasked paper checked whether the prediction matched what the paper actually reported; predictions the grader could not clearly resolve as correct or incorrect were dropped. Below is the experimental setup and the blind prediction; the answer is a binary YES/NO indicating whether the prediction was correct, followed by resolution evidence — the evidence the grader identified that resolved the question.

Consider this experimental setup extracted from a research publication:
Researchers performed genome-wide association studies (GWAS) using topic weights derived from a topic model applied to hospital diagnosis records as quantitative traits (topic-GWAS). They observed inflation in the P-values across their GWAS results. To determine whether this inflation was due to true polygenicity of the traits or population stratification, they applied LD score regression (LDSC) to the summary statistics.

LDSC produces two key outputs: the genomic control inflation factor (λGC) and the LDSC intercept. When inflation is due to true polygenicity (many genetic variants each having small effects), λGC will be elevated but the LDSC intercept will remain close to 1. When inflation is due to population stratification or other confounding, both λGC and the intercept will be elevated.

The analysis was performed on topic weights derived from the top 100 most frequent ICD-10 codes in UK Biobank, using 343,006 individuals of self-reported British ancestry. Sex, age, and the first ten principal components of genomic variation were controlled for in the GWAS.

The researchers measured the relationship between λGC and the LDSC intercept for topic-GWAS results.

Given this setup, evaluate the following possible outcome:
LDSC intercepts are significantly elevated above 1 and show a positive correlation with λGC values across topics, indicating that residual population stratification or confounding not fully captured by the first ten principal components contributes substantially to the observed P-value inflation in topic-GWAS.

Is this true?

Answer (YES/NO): NO